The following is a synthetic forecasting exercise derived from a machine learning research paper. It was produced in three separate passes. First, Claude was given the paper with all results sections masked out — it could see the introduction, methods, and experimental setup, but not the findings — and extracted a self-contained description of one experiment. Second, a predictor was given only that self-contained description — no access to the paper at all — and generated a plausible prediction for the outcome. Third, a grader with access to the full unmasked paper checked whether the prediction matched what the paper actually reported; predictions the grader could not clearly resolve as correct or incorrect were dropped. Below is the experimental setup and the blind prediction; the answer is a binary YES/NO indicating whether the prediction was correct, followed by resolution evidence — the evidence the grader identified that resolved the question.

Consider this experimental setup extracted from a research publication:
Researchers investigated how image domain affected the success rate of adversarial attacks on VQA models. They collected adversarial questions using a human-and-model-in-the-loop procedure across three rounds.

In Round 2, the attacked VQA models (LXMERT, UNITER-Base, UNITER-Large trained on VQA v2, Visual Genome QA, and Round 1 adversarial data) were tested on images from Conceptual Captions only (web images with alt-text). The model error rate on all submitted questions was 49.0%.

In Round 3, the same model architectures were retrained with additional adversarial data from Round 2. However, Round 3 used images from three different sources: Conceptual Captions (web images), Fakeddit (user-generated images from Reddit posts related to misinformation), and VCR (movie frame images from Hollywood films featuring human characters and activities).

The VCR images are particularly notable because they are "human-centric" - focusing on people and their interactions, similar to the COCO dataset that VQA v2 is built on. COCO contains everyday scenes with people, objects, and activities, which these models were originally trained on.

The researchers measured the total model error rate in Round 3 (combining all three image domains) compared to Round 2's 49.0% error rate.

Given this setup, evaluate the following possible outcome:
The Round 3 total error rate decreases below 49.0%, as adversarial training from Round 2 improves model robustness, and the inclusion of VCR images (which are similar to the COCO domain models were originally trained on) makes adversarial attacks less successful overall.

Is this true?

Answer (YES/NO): NO